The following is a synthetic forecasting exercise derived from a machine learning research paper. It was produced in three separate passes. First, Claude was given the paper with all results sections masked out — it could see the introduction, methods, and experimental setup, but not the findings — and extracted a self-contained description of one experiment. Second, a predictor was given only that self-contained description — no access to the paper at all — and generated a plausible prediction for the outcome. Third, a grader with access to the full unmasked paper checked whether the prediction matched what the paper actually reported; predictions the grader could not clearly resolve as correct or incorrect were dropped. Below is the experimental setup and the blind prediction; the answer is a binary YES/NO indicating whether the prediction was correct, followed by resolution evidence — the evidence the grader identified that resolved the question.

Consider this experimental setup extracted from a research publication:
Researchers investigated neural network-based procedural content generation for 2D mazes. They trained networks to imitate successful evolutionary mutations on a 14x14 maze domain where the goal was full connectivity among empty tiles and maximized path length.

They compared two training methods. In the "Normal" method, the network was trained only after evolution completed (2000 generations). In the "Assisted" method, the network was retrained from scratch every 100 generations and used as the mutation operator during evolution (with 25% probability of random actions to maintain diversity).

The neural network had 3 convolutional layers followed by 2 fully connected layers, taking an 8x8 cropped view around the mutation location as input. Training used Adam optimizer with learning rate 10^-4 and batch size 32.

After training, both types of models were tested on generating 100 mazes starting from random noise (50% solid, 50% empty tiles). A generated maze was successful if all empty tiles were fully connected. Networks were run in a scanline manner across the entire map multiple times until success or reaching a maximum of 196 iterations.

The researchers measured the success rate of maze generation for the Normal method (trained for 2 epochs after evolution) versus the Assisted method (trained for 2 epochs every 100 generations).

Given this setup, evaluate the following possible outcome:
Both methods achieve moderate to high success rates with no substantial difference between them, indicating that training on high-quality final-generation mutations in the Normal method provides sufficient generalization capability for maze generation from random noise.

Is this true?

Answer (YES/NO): NO